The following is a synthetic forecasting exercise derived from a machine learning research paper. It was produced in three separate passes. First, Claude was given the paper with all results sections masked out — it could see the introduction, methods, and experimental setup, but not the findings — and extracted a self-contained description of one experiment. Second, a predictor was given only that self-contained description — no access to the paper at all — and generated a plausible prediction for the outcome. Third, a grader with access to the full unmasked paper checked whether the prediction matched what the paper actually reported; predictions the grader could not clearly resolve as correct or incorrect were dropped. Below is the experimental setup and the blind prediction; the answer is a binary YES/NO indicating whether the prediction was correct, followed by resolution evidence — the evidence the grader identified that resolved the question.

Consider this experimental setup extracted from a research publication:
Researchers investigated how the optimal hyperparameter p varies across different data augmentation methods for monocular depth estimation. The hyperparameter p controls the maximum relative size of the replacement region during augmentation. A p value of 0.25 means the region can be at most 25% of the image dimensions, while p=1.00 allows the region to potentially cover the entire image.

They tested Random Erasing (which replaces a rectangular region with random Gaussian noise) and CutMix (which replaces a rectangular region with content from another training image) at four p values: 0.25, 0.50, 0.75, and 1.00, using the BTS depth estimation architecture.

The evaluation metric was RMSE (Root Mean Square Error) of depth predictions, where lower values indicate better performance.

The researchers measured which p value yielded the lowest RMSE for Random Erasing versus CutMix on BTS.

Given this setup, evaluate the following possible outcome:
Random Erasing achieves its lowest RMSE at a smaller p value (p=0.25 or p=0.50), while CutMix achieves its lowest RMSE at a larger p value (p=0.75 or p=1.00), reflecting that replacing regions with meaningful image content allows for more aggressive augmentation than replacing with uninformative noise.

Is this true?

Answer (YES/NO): NO